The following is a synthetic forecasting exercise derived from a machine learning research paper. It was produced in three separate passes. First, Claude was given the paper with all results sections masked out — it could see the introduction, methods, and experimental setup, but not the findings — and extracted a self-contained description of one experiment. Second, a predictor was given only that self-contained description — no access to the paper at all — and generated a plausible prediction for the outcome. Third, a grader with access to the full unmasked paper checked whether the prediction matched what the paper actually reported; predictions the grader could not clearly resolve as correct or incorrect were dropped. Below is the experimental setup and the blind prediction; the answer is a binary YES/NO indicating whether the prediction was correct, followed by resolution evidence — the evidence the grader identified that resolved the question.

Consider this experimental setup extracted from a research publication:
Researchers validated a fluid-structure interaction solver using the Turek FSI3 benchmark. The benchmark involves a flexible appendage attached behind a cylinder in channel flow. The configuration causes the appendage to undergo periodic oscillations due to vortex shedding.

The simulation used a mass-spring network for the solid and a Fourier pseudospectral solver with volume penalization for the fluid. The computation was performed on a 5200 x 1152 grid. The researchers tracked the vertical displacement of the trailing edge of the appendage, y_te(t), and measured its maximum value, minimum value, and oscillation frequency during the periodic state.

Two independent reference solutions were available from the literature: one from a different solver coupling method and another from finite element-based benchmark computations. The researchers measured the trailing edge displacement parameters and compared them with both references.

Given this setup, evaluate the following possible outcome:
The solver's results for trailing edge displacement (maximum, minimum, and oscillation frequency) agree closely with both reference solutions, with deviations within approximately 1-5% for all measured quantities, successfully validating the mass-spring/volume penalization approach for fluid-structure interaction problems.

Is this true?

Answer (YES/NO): YES